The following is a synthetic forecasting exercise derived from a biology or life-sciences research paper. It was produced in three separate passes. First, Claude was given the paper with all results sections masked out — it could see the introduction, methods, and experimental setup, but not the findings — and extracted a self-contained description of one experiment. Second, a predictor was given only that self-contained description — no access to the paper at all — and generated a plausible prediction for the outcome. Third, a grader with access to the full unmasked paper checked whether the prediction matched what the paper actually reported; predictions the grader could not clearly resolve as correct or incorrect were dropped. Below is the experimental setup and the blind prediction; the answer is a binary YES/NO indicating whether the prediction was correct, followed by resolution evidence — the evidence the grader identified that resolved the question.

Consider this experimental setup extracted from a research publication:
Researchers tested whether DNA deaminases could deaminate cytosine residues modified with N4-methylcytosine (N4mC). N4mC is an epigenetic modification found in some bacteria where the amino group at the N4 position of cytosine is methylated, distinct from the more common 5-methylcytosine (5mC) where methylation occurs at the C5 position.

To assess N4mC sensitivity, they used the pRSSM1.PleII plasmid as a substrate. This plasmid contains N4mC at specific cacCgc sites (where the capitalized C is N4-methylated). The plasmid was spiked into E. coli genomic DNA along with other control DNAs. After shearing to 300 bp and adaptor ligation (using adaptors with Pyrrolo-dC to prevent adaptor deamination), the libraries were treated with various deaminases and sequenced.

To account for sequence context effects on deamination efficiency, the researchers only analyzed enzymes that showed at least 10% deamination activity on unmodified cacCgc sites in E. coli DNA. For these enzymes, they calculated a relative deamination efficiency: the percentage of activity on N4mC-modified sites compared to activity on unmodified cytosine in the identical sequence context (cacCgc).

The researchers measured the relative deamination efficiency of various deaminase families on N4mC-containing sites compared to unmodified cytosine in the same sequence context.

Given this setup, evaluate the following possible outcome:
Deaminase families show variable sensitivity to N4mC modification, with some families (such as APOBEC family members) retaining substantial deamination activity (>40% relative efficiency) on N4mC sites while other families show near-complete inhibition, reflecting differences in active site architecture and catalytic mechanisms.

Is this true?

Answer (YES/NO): NO